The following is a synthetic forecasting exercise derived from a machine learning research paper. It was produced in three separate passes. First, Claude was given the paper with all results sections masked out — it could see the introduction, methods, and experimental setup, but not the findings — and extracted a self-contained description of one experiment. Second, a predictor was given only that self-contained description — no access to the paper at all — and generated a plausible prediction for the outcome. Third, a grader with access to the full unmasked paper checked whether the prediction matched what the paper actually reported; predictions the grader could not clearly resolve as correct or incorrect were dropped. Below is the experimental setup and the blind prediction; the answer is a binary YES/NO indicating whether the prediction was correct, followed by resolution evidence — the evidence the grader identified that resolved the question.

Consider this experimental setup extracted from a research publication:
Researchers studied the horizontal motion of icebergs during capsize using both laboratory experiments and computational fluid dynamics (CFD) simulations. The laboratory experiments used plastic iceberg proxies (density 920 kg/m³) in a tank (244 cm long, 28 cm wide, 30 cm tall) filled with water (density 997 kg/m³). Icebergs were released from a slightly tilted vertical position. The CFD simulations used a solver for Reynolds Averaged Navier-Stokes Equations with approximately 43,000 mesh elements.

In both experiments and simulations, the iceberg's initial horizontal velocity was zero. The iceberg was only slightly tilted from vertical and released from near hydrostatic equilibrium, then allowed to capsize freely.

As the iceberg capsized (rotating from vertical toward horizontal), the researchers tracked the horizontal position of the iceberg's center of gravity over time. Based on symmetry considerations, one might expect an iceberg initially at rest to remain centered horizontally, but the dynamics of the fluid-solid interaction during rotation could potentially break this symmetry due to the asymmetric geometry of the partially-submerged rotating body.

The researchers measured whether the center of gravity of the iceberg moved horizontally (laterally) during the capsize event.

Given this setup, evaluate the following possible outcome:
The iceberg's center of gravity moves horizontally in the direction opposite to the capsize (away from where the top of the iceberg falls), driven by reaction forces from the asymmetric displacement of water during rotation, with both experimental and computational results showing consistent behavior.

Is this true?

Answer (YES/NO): NO